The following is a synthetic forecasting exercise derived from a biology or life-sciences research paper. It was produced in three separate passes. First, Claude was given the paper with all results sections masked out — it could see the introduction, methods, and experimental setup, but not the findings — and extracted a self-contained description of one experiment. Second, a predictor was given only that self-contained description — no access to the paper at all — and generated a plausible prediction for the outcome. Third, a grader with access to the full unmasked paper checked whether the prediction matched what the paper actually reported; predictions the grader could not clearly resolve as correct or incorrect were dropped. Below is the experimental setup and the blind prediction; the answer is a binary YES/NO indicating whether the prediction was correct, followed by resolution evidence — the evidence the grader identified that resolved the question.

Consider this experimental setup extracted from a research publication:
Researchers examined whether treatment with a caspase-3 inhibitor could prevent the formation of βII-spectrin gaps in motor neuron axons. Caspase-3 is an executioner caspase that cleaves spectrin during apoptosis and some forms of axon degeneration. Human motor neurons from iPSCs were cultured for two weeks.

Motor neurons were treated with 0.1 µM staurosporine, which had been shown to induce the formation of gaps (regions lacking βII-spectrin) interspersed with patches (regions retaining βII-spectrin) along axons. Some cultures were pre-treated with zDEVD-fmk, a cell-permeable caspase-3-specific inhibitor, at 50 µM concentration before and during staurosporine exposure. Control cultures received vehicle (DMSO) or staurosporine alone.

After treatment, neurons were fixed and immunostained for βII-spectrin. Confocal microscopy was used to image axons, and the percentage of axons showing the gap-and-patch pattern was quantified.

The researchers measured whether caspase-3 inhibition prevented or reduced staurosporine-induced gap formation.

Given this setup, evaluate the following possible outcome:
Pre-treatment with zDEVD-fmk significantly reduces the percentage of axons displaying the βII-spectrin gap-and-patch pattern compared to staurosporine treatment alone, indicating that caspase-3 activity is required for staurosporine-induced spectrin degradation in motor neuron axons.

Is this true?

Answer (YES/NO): NO